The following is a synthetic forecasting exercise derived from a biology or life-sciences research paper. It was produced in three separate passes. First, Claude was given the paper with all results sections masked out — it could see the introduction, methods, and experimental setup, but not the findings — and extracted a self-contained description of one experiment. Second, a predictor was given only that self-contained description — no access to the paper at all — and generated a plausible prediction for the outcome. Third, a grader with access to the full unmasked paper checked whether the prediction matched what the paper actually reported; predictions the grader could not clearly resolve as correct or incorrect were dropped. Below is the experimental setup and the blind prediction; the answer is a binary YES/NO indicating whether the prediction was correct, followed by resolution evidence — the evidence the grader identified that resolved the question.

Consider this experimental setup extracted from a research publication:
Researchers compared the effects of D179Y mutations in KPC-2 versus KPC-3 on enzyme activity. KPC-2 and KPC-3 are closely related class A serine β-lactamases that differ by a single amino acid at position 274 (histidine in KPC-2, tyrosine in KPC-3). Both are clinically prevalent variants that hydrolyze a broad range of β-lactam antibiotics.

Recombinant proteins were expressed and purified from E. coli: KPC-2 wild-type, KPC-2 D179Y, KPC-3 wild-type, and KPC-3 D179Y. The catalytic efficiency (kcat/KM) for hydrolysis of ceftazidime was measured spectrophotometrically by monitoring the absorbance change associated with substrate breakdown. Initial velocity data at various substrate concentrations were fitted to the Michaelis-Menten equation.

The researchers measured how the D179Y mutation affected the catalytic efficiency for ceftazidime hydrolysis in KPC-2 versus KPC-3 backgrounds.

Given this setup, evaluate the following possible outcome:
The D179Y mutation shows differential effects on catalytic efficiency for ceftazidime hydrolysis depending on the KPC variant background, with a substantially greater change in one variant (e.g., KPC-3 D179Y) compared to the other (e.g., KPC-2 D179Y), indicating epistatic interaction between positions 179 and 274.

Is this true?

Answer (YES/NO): YES